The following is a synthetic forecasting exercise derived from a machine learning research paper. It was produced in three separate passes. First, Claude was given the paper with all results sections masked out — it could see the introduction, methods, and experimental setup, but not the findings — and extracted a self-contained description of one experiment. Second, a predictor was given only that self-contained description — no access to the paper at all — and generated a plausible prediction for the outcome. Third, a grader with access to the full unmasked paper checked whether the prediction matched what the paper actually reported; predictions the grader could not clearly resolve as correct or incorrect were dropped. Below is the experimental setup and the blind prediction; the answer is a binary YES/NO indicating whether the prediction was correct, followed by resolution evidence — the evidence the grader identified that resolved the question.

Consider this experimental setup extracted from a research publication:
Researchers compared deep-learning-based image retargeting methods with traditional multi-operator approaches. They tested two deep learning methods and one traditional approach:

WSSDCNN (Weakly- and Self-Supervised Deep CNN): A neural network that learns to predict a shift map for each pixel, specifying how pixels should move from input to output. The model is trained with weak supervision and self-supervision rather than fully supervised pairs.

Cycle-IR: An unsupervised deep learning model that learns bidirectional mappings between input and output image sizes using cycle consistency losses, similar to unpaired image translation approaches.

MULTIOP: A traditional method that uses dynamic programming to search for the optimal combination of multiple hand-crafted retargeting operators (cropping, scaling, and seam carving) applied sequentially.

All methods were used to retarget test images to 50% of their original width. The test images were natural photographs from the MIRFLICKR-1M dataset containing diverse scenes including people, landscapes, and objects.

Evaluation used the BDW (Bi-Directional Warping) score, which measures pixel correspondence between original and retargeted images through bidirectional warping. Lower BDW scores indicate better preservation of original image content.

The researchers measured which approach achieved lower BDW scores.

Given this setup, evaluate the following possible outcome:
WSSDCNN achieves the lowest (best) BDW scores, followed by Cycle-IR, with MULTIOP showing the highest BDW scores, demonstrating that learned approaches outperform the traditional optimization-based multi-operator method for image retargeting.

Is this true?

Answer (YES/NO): NO